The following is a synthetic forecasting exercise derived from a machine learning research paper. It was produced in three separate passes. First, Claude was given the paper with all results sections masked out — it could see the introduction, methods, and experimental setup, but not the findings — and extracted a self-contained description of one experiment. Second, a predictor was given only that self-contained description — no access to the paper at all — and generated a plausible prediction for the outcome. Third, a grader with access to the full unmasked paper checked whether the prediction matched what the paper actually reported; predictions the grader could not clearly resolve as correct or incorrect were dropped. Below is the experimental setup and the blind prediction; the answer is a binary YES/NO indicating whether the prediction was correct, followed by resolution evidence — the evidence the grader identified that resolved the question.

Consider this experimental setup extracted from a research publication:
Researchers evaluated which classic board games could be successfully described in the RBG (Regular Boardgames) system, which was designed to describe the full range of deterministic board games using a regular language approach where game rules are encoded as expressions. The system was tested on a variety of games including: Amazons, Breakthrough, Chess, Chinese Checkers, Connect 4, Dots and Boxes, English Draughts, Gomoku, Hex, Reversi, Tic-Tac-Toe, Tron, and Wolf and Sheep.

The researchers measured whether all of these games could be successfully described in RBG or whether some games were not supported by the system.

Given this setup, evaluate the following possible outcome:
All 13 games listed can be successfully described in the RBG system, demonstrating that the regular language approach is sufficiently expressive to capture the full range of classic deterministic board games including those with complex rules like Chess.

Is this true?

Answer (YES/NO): NO